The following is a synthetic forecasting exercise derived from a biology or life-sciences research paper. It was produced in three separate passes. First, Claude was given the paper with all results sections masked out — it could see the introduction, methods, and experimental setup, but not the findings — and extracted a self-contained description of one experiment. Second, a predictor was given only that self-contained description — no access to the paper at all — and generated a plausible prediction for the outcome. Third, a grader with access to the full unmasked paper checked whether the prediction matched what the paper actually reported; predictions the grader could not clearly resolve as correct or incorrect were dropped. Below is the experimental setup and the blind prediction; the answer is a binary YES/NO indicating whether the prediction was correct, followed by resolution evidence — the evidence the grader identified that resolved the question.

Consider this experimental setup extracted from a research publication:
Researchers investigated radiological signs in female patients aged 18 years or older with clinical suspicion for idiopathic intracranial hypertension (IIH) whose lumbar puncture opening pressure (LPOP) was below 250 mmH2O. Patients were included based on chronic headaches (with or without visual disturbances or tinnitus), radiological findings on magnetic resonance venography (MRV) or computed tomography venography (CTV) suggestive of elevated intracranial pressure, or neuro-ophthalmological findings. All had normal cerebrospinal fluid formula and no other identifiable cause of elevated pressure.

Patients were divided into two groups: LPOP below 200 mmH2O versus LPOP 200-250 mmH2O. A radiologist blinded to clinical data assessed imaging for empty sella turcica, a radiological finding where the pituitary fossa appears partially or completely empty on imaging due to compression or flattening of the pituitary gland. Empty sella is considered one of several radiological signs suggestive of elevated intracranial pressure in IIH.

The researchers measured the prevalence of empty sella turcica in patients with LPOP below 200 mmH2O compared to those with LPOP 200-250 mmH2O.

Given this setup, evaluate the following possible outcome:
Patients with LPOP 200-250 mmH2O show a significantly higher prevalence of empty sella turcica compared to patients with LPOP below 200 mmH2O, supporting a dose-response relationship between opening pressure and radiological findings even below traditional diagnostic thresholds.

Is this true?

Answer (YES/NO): YES